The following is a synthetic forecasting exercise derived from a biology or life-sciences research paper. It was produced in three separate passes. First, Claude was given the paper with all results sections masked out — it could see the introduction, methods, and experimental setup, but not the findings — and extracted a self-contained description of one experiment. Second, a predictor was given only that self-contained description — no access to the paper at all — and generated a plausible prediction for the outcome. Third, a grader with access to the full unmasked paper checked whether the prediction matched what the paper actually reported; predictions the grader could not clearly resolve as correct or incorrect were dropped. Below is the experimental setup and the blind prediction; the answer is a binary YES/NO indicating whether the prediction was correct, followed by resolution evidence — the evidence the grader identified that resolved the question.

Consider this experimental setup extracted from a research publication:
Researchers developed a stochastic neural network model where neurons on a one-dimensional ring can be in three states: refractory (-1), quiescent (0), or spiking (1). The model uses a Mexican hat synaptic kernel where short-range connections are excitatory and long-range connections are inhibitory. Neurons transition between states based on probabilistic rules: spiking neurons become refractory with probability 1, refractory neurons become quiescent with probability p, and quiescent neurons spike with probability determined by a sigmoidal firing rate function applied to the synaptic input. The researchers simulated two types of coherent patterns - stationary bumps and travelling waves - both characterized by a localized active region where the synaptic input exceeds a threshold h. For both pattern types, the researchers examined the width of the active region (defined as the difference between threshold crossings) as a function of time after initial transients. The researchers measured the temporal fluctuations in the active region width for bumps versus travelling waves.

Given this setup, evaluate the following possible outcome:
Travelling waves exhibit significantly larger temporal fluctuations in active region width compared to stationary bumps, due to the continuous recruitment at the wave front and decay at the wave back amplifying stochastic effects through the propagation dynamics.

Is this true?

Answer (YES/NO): NO